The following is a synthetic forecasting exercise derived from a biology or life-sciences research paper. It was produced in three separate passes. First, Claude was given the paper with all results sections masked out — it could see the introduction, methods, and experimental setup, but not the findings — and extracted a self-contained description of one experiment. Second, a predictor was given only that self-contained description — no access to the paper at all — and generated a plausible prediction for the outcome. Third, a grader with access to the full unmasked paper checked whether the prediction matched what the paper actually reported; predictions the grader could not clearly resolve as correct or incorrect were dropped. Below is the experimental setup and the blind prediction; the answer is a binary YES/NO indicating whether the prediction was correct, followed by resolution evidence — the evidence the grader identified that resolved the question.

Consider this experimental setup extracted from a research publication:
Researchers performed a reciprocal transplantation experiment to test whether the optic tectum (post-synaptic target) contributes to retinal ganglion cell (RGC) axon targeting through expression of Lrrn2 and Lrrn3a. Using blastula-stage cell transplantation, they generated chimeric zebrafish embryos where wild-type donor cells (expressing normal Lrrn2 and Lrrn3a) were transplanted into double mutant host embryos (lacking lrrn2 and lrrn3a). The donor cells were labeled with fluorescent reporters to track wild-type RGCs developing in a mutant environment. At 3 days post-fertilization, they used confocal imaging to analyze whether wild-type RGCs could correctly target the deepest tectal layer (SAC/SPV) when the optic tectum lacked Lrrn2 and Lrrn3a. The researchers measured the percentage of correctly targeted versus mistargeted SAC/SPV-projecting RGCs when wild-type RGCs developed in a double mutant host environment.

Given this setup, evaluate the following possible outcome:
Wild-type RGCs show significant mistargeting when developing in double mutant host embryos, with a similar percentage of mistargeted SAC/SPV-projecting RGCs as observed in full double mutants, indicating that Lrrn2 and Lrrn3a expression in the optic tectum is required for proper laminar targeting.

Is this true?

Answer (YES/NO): NO